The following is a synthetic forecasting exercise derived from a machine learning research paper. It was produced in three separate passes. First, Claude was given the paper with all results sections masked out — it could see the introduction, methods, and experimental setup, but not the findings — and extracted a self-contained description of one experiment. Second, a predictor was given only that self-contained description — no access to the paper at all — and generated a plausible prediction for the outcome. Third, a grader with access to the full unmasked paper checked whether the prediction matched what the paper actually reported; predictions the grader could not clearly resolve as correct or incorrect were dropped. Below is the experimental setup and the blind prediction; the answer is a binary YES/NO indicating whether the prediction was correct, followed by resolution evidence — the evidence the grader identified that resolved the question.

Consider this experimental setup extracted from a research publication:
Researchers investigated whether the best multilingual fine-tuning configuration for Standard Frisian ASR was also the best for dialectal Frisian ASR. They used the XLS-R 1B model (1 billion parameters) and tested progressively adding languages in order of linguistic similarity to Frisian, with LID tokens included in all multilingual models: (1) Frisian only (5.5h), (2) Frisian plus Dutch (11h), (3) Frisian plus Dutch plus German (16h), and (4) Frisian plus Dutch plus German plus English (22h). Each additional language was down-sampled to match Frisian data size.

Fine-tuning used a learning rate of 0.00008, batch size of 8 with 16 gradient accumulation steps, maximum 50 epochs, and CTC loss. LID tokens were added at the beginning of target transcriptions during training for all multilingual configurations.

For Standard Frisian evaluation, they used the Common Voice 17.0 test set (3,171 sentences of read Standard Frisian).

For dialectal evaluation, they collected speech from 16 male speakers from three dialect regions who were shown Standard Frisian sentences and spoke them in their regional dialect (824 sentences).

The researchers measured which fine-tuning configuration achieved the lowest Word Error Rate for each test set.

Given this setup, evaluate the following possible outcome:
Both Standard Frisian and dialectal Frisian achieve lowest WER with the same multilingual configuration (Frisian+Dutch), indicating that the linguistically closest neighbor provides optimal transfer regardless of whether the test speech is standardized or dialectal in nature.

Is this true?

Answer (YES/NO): NO